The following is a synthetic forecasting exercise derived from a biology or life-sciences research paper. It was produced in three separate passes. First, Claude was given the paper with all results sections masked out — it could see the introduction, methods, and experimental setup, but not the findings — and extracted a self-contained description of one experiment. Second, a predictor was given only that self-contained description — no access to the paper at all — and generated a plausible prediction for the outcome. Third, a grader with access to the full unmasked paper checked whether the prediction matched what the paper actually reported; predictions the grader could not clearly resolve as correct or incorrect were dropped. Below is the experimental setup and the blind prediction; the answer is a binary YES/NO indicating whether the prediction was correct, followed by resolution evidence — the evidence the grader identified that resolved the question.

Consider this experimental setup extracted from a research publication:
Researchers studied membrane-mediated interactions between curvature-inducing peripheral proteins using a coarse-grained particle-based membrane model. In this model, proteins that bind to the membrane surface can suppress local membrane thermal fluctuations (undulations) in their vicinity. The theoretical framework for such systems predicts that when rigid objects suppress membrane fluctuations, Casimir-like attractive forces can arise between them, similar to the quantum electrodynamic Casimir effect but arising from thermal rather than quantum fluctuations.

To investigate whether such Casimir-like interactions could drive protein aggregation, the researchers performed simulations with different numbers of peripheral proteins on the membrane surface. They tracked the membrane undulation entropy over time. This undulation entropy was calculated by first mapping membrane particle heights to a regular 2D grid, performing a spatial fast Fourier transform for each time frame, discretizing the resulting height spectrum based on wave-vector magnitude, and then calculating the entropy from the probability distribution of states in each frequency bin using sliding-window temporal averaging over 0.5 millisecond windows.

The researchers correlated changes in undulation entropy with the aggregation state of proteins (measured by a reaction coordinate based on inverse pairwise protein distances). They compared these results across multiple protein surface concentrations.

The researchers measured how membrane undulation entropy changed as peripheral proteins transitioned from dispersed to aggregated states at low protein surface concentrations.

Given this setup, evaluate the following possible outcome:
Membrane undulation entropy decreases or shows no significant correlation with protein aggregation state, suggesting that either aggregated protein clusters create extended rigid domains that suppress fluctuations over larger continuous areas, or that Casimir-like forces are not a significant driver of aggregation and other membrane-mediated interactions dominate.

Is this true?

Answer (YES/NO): NO